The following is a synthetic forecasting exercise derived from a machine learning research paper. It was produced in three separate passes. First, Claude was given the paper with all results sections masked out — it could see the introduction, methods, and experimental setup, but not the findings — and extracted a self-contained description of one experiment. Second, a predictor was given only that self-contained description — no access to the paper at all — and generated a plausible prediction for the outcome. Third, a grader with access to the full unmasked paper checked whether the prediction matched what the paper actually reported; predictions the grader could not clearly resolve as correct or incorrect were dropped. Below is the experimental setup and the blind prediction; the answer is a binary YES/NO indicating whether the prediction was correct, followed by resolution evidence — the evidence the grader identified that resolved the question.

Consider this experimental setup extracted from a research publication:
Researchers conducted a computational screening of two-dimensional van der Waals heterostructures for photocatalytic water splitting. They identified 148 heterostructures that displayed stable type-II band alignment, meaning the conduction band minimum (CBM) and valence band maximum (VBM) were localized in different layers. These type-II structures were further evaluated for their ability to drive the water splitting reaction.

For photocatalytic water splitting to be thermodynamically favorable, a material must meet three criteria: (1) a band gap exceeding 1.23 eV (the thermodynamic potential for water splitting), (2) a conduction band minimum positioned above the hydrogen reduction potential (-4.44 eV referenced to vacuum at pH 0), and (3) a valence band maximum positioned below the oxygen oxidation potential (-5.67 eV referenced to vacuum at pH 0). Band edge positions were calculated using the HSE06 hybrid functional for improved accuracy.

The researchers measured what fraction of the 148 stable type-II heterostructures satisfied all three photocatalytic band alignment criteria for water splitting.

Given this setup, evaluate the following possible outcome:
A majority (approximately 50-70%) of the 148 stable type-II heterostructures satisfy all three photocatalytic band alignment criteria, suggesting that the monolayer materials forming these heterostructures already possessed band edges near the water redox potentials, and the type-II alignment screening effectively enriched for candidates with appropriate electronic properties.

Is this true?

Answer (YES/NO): NO